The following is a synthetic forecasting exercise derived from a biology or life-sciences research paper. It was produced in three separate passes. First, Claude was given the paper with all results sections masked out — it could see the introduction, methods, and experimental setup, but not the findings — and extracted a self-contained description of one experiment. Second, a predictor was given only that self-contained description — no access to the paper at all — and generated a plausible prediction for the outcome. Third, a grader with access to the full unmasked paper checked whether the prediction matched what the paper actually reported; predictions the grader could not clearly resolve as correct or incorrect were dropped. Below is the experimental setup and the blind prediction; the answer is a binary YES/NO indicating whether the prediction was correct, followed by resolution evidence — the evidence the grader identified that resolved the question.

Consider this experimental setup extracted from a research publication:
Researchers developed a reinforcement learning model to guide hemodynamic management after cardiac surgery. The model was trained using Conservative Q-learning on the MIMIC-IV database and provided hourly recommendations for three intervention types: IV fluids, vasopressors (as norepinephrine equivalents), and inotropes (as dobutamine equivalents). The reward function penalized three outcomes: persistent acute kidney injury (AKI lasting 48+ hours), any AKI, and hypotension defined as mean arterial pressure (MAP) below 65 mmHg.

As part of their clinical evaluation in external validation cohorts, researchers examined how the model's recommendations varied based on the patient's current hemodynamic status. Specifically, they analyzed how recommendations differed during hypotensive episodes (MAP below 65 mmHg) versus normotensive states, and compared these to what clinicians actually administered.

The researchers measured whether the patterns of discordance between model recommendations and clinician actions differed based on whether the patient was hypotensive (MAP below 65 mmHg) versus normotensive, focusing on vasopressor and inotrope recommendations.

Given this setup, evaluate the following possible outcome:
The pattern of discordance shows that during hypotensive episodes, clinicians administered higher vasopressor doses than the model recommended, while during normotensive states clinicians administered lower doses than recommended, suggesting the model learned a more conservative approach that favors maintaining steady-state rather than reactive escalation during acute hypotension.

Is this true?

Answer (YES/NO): NO